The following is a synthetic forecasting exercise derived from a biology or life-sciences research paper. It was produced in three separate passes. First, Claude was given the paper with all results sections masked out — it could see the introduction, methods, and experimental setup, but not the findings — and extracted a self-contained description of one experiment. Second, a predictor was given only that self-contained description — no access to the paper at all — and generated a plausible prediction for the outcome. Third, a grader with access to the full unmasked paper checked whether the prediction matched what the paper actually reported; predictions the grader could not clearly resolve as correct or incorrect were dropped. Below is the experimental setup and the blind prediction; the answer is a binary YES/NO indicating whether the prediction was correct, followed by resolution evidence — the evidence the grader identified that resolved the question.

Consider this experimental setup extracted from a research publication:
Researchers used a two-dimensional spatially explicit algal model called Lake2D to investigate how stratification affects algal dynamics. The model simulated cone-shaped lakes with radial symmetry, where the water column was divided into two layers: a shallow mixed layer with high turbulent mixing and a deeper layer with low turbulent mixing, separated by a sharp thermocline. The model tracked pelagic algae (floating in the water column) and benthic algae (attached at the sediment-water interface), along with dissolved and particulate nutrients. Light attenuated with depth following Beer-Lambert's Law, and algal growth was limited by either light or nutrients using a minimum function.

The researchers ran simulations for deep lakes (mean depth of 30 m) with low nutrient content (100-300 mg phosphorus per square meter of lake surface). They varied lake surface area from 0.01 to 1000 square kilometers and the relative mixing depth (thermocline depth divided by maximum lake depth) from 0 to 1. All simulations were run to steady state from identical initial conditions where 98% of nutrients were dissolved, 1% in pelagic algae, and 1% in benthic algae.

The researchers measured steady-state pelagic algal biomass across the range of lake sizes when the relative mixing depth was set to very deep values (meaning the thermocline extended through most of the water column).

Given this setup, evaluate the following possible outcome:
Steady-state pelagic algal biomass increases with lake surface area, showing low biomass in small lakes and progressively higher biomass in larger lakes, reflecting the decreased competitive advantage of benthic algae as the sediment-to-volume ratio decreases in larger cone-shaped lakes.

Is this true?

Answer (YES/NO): NO